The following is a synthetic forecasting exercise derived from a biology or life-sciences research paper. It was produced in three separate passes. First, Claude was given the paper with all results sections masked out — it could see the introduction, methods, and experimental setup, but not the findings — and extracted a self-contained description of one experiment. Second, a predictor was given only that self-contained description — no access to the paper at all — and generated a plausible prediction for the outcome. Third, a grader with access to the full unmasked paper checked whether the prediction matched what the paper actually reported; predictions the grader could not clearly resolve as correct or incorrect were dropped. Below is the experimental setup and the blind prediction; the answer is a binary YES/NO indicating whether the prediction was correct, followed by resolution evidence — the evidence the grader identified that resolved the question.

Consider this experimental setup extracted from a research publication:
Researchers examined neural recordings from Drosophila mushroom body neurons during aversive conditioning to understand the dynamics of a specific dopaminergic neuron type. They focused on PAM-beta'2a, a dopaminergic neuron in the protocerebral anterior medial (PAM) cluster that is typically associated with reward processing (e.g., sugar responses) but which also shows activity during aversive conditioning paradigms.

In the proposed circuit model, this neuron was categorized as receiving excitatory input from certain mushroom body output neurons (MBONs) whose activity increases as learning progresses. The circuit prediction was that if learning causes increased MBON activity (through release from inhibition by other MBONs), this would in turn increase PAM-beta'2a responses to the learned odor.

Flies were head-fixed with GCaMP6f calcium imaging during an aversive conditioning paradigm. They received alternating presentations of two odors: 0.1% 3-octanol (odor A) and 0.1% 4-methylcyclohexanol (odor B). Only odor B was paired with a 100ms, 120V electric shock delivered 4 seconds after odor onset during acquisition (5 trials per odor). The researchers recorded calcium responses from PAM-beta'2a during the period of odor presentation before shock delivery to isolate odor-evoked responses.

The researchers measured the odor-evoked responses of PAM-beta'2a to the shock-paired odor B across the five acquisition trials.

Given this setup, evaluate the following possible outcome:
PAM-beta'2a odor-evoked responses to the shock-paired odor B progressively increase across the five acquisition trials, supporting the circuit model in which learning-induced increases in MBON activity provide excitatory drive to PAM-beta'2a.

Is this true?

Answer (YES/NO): NO